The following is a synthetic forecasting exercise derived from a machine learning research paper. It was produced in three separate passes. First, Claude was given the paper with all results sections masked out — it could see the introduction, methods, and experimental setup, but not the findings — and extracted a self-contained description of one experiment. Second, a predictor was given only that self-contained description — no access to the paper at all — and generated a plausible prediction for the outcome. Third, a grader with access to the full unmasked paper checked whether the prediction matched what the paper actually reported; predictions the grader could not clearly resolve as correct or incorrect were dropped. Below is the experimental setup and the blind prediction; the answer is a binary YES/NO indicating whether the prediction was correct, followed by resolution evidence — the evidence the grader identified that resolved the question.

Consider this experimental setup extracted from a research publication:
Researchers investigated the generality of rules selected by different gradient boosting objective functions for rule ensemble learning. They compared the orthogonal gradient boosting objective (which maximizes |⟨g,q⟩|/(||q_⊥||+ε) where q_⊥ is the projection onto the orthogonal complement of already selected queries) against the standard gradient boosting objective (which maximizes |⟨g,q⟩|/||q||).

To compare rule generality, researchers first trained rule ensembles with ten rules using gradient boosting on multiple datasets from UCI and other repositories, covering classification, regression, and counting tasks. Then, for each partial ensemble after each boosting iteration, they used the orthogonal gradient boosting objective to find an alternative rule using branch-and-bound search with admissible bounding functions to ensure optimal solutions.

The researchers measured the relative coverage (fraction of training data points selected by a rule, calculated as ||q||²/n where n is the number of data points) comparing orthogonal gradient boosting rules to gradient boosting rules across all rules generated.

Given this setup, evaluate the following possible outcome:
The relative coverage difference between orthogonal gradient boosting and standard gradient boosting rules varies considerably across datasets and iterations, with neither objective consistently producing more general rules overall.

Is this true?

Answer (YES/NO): NO